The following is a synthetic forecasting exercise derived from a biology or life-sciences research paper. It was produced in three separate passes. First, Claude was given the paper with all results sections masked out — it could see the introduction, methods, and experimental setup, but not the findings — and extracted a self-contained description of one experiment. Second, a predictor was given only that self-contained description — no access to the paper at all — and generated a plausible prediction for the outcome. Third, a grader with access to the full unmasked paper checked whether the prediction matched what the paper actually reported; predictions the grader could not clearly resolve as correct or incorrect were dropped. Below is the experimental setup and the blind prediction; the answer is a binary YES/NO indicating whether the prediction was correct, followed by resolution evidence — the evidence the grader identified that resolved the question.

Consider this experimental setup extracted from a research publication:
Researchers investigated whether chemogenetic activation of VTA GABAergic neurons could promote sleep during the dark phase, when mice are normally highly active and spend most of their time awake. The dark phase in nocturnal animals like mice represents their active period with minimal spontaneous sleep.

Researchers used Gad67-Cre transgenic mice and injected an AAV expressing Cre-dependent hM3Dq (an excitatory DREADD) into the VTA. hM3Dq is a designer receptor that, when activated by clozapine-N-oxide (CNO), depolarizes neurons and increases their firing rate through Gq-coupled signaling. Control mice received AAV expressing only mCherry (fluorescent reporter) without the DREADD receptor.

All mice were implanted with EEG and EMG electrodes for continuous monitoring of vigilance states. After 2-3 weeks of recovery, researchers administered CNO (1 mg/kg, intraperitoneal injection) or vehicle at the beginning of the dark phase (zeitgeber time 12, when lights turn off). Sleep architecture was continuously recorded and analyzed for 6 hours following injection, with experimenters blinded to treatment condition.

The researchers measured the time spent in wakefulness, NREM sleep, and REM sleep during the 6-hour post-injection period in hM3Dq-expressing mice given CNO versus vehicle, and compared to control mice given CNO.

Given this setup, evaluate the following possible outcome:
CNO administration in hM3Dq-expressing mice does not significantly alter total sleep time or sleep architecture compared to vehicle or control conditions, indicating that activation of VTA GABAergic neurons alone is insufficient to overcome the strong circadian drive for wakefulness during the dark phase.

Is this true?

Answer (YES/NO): NO